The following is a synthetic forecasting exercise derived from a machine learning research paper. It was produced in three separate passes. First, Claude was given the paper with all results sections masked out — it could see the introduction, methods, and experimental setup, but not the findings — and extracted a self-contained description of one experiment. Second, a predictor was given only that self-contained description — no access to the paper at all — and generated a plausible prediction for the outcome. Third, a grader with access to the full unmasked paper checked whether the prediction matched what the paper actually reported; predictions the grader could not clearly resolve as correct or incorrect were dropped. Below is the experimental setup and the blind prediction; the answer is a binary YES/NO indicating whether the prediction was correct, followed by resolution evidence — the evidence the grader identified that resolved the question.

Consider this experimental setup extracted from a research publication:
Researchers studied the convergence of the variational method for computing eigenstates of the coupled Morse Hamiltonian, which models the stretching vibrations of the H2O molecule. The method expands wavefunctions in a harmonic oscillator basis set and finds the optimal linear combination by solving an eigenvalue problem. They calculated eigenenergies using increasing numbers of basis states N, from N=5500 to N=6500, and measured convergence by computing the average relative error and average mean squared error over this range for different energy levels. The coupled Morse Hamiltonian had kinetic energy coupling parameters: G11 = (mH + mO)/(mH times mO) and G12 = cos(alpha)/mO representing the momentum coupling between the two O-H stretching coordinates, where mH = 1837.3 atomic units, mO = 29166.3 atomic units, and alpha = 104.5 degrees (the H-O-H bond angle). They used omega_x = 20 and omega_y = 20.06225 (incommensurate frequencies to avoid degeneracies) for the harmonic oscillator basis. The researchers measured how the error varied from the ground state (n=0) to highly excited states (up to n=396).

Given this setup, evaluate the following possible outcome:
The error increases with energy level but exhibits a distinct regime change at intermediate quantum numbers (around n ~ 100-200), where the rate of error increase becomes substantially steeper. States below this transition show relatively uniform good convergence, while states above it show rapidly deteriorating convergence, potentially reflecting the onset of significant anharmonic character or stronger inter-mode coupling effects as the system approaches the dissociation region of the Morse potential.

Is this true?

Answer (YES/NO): NO